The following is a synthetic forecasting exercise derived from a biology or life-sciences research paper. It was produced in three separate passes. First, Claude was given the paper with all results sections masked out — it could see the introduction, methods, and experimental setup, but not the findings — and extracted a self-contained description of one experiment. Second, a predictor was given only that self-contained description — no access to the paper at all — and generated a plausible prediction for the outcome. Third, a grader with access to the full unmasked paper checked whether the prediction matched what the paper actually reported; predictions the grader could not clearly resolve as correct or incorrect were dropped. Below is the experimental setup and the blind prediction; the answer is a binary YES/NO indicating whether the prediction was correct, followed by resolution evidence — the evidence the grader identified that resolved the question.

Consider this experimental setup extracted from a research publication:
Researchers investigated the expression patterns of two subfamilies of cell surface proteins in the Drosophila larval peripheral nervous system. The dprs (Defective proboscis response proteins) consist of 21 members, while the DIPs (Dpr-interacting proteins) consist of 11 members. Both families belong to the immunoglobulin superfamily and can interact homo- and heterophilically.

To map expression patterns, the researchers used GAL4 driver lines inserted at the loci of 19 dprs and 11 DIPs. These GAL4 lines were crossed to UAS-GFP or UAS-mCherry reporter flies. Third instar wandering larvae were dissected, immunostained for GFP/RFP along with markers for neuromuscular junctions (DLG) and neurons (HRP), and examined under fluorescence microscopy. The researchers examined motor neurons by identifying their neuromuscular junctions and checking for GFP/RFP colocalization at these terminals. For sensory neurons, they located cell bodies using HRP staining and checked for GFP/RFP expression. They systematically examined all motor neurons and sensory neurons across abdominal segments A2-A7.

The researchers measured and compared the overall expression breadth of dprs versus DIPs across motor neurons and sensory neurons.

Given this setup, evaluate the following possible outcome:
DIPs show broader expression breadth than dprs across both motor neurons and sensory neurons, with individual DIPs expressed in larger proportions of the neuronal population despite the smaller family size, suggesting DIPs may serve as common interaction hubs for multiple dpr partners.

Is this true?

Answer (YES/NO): NO